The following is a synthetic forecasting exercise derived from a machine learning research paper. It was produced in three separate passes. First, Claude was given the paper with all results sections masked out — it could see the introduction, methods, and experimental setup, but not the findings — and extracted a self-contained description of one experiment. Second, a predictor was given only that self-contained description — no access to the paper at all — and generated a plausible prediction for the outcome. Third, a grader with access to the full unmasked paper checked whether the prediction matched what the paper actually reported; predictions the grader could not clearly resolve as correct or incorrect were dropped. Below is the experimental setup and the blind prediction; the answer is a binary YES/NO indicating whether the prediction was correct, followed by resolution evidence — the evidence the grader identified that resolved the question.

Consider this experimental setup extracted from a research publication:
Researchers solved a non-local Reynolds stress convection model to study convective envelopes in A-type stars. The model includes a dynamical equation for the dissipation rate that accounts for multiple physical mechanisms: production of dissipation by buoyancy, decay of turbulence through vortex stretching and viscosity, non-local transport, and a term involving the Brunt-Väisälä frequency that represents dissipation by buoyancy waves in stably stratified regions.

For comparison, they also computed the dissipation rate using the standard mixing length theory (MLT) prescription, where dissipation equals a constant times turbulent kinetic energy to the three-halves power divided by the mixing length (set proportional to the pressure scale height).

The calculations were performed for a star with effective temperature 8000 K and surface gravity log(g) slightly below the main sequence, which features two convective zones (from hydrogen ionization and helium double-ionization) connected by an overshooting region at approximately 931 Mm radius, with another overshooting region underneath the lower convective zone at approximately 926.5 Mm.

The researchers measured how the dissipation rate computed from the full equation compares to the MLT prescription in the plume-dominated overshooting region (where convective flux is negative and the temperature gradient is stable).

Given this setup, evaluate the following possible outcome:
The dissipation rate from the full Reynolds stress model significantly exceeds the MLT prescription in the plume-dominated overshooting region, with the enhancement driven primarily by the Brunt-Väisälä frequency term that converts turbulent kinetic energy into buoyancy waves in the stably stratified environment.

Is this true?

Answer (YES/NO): YES